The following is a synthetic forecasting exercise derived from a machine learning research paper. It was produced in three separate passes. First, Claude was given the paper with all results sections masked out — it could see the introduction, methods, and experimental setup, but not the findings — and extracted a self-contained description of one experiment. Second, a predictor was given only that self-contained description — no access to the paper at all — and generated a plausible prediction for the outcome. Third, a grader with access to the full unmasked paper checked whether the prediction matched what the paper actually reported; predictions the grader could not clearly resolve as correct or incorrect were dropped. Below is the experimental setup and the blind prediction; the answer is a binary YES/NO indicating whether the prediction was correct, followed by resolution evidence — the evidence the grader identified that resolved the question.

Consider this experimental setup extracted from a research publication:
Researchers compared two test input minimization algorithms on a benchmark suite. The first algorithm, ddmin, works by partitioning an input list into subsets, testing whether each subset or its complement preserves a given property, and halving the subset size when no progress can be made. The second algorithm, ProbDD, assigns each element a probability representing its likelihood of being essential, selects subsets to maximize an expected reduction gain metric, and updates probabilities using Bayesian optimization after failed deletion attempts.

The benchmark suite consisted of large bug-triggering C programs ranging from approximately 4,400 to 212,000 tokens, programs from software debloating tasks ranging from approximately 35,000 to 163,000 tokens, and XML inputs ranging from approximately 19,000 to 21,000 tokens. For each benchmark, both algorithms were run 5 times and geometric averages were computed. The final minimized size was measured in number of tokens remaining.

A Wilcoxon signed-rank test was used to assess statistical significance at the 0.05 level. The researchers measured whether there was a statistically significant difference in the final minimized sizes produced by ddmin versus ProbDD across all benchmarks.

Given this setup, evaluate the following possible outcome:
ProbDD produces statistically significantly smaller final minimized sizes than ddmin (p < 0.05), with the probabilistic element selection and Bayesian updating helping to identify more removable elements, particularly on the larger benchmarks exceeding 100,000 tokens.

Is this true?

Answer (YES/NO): NO